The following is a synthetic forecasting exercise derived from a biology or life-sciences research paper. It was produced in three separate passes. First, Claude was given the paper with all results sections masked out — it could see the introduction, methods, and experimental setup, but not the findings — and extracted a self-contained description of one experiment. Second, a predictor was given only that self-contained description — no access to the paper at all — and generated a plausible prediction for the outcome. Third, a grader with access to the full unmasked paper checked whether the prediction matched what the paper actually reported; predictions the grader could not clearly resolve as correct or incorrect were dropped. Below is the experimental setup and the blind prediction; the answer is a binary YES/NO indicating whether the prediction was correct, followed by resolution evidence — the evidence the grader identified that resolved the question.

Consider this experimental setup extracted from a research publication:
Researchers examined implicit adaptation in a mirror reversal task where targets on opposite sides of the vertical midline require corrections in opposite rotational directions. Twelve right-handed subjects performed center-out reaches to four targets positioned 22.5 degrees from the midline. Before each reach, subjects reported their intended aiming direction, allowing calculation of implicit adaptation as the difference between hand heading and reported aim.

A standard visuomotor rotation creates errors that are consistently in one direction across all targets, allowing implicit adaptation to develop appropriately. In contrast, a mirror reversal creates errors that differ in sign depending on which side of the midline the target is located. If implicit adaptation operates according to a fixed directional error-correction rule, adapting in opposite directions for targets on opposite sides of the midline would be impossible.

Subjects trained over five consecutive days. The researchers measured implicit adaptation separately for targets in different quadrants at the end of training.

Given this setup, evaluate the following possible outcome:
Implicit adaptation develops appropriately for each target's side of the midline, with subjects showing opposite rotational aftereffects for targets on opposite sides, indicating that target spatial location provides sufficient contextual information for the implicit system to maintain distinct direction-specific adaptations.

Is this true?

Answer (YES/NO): NO